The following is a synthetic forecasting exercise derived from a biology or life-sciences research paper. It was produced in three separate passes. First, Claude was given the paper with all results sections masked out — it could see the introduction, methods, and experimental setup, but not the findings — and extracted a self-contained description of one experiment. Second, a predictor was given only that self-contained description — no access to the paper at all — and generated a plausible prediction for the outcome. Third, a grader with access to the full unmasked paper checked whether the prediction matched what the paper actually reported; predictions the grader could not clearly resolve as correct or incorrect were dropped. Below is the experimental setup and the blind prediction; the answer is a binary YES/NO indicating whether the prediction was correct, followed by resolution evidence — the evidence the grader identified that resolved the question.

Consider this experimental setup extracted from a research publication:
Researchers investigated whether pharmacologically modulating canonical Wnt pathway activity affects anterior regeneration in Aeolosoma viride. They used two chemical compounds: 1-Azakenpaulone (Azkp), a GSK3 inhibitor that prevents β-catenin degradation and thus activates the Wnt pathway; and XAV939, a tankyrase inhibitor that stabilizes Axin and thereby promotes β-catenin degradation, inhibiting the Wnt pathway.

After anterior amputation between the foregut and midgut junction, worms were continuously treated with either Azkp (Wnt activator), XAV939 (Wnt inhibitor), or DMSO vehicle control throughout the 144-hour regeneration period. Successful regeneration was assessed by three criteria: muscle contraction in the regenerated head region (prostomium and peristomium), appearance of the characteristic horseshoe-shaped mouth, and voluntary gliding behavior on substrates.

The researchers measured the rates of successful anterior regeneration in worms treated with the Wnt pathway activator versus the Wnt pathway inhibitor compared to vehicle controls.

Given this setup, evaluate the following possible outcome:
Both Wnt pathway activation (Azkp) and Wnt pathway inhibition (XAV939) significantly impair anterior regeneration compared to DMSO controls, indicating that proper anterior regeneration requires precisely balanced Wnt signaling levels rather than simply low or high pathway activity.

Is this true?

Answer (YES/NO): YES